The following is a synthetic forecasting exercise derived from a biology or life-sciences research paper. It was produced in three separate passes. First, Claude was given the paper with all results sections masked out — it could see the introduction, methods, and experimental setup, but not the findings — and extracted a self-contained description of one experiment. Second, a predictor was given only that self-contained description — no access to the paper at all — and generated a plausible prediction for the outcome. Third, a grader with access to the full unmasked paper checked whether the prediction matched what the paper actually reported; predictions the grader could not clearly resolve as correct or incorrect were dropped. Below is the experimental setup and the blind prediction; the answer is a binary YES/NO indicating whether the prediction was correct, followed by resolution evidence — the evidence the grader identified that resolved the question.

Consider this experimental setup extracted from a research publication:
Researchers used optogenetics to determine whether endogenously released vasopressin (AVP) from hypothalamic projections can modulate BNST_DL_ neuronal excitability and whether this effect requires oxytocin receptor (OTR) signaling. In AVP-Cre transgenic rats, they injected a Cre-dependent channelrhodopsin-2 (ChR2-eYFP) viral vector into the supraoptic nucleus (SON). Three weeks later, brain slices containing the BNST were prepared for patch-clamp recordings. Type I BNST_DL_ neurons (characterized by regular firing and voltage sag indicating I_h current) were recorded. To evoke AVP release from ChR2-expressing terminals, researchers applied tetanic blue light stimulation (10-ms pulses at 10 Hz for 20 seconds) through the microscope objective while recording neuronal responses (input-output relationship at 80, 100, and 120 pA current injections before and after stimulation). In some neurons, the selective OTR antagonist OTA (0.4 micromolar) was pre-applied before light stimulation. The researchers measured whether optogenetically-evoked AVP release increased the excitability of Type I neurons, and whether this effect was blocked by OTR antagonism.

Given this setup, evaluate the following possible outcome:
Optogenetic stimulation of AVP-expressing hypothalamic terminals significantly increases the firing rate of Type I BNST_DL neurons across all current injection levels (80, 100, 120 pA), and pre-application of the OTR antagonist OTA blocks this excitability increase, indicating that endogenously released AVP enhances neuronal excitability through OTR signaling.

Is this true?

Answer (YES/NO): NO